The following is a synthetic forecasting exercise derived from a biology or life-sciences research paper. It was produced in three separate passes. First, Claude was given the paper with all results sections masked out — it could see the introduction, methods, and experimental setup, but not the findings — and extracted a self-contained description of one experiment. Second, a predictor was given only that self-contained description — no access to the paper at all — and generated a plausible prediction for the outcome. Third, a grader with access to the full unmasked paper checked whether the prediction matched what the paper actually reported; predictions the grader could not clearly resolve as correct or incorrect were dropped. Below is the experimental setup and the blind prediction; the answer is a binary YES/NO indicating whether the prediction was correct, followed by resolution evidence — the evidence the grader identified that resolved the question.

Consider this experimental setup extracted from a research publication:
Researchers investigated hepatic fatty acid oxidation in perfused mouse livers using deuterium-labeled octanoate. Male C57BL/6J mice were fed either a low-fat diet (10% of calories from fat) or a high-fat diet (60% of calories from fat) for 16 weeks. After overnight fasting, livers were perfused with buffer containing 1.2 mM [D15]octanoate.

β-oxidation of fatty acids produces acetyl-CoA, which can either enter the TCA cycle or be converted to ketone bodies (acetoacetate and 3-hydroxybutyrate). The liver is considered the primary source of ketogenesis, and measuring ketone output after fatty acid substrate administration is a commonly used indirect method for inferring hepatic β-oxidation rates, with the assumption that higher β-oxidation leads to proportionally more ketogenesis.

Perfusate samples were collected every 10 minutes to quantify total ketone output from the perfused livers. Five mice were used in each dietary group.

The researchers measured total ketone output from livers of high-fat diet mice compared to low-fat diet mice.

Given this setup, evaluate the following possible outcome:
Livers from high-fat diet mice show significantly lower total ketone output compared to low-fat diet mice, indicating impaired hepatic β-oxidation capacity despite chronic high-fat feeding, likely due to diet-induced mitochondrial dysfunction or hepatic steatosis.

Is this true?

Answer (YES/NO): NO